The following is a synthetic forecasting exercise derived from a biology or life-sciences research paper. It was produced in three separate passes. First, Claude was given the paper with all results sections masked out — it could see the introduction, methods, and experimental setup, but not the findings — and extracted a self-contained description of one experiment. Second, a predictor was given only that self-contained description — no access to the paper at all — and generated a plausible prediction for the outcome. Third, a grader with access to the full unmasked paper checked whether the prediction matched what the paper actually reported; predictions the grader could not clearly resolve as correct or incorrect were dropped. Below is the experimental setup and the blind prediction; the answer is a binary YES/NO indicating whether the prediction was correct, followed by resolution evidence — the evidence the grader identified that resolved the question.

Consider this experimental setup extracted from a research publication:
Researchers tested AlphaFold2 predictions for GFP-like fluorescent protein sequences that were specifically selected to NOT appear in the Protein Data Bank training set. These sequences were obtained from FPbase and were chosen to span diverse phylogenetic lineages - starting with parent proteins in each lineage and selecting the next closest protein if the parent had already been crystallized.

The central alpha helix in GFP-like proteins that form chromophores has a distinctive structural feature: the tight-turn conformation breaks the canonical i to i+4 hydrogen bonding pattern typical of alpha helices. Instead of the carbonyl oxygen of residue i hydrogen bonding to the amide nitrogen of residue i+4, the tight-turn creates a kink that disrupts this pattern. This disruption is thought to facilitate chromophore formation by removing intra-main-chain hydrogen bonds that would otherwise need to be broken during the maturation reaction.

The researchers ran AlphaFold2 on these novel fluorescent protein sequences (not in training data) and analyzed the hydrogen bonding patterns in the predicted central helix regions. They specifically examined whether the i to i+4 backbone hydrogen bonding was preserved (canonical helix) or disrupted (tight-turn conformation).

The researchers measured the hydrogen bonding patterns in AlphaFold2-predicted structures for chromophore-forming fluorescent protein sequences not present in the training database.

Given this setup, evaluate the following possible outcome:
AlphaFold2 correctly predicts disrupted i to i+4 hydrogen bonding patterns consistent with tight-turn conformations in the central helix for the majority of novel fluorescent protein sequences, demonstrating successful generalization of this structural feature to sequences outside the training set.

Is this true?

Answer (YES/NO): YES